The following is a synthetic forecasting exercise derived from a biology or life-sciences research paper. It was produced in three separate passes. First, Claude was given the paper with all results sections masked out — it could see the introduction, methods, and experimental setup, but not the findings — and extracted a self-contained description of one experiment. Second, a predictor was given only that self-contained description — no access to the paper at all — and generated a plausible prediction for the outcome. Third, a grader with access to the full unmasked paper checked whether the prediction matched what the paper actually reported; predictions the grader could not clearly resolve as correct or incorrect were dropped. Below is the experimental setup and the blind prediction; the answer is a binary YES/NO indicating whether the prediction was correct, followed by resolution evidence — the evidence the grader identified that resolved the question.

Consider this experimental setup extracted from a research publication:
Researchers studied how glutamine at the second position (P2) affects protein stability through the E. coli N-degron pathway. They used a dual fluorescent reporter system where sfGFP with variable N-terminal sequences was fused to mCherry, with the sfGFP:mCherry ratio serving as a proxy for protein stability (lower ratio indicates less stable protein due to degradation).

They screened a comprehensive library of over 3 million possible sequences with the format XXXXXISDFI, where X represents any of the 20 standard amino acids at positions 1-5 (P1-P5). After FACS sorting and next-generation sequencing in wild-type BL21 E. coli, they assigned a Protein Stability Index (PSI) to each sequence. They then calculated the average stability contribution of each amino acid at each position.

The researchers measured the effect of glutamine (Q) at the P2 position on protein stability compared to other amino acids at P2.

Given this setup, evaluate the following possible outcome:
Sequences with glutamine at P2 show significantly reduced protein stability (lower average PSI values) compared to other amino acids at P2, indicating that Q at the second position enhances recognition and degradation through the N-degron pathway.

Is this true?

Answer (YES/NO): YES